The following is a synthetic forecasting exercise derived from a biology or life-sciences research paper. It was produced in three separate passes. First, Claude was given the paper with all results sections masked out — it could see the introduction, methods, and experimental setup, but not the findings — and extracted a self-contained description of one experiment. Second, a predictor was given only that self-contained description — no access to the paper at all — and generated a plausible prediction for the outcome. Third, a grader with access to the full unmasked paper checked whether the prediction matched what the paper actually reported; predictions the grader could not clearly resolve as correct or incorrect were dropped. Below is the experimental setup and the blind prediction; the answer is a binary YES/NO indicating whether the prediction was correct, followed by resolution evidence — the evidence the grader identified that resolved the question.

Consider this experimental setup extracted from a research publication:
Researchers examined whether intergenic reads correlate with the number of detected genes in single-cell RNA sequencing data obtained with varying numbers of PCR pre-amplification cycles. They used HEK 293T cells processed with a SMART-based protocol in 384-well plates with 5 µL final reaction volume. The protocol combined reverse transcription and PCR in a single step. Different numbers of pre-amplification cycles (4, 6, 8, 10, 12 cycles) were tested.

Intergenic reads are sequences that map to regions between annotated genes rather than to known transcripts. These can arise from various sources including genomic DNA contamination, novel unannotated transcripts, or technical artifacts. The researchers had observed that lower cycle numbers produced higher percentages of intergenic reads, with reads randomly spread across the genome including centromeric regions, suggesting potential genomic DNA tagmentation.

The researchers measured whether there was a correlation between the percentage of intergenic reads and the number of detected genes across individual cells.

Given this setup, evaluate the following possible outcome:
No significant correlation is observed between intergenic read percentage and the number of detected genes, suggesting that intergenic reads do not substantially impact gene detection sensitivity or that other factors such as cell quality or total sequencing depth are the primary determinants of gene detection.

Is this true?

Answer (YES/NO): YES